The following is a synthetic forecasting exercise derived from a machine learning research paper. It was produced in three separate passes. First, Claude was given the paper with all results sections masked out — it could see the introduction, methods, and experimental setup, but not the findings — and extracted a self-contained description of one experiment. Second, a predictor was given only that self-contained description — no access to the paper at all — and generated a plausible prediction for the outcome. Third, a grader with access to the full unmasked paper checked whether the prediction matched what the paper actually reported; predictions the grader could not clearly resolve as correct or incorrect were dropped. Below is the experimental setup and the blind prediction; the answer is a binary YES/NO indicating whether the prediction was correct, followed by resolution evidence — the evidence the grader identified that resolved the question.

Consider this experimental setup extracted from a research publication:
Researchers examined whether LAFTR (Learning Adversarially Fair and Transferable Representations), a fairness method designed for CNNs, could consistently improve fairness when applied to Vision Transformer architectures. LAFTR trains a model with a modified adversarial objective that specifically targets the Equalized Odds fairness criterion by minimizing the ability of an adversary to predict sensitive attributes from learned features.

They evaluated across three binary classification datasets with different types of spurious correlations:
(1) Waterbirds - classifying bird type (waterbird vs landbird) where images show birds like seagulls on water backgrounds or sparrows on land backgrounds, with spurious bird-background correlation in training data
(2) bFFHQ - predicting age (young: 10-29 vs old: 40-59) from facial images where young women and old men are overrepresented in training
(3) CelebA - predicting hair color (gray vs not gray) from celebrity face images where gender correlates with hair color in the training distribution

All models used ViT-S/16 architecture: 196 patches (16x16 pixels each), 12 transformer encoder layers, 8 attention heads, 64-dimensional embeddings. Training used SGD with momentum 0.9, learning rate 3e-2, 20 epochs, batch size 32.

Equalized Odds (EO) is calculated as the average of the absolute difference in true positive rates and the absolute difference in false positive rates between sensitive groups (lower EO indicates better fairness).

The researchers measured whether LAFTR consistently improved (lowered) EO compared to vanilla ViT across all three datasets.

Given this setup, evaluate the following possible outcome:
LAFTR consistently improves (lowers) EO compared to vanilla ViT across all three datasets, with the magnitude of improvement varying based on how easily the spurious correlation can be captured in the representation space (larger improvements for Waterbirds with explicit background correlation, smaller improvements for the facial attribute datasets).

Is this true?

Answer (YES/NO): NO